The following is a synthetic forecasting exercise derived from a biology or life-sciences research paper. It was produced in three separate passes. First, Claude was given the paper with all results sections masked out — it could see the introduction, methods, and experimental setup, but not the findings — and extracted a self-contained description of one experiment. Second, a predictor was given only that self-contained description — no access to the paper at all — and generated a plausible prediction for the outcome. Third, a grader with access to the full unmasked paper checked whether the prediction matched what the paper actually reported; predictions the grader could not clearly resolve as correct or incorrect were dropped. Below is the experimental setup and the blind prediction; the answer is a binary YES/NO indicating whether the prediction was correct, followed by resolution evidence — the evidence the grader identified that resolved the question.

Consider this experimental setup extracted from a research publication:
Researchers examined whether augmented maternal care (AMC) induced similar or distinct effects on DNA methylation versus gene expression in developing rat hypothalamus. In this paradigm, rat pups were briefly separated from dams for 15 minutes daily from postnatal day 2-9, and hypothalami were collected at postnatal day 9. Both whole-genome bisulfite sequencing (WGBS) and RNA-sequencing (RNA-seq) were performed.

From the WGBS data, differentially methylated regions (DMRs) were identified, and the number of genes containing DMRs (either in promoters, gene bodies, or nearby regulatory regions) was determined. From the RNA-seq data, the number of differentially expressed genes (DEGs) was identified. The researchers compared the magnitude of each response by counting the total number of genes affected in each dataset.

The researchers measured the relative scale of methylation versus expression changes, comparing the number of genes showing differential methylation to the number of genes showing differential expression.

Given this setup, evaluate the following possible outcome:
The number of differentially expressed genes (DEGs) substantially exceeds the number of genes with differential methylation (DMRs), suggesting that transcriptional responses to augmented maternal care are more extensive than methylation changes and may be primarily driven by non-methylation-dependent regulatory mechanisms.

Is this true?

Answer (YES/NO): NO